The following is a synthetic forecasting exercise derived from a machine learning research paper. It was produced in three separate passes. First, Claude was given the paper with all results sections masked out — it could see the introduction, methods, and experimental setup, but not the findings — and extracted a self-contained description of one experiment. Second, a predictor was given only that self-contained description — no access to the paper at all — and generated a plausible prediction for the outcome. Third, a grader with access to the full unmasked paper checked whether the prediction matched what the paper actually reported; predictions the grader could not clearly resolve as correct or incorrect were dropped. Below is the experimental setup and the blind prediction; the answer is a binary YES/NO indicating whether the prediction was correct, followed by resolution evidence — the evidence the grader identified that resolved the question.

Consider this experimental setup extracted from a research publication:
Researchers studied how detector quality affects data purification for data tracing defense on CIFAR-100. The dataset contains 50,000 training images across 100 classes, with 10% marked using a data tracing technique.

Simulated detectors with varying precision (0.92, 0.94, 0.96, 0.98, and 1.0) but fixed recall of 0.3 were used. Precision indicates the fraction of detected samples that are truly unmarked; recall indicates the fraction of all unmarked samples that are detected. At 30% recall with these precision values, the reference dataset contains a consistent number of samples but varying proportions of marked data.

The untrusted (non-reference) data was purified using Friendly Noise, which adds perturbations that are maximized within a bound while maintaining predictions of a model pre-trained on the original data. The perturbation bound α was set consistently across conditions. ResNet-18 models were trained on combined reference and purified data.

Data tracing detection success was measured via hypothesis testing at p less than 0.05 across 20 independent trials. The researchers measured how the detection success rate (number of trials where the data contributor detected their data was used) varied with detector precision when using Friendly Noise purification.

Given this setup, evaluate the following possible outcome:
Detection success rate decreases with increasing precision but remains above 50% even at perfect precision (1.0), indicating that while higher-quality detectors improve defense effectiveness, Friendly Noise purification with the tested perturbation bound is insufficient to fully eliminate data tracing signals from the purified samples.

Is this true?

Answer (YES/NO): NO